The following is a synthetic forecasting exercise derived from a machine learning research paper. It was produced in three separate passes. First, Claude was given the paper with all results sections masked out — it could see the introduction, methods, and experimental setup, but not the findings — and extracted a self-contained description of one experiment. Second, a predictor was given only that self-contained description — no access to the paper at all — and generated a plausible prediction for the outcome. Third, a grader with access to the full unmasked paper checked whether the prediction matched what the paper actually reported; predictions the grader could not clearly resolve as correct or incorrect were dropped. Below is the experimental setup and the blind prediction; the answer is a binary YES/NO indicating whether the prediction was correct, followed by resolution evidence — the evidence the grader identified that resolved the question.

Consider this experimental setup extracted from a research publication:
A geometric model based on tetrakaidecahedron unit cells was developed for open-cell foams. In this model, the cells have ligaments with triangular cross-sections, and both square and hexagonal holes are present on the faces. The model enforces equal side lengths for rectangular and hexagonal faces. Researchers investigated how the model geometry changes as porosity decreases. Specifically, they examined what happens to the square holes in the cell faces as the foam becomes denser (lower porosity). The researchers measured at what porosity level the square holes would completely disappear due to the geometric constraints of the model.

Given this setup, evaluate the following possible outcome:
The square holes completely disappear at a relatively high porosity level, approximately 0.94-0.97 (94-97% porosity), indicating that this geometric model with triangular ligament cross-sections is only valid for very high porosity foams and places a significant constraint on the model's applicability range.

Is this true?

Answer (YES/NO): NO